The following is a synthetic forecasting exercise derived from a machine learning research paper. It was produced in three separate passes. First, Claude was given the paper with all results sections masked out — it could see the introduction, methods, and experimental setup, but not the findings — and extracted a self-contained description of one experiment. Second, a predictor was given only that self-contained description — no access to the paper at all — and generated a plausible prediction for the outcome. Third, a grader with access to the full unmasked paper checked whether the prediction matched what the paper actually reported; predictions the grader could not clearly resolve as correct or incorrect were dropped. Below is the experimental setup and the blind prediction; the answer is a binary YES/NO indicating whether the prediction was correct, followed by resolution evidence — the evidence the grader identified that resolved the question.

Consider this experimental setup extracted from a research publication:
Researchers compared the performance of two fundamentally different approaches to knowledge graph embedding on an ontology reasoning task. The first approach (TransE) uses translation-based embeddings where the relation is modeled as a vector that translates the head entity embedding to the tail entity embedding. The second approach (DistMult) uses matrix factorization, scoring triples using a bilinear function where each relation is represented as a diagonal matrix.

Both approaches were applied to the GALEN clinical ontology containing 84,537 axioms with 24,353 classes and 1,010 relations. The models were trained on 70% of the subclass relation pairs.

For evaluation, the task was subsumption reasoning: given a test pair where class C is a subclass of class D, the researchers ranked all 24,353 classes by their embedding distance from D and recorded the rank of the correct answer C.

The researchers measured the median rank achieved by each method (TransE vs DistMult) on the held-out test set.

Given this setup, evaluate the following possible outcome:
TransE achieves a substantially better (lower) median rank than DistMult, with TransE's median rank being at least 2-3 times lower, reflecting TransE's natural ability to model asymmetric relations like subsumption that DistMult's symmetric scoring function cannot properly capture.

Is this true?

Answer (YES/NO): NO